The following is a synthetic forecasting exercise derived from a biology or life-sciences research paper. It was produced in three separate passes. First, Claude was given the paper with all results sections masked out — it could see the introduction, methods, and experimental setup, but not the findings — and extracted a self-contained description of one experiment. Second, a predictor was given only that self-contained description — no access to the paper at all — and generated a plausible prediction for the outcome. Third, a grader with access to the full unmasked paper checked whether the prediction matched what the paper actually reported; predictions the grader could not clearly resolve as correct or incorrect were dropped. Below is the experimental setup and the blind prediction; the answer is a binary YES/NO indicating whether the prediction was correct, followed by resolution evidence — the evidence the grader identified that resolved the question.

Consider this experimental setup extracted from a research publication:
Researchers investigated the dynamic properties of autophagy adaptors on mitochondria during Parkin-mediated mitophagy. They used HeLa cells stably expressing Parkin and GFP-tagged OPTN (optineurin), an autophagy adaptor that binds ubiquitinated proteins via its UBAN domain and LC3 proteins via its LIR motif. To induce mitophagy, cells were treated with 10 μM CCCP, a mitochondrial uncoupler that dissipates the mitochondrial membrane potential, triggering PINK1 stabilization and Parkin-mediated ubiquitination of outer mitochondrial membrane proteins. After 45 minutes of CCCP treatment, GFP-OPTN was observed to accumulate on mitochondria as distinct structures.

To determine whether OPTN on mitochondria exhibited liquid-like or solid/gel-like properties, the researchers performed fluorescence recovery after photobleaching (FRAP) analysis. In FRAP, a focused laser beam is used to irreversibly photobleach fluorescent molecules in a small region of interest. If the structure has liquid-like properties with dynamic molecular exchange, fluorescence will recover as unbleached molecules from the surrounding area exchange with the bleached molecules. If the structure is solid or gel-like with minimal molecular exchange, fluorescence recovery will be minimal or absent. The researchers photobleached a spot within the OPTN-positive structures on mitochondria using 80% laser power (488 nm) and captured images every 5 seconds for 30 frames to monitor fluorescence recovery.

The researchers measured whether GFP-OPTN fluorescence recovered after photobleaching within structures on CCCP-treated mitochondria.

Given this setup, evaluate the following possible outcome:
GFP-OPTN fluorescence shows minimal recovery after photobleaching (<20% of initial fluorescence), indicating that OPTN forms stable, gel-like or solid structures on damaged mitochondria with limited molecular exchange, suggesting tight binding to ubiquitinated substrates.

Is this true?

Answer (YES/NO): NO